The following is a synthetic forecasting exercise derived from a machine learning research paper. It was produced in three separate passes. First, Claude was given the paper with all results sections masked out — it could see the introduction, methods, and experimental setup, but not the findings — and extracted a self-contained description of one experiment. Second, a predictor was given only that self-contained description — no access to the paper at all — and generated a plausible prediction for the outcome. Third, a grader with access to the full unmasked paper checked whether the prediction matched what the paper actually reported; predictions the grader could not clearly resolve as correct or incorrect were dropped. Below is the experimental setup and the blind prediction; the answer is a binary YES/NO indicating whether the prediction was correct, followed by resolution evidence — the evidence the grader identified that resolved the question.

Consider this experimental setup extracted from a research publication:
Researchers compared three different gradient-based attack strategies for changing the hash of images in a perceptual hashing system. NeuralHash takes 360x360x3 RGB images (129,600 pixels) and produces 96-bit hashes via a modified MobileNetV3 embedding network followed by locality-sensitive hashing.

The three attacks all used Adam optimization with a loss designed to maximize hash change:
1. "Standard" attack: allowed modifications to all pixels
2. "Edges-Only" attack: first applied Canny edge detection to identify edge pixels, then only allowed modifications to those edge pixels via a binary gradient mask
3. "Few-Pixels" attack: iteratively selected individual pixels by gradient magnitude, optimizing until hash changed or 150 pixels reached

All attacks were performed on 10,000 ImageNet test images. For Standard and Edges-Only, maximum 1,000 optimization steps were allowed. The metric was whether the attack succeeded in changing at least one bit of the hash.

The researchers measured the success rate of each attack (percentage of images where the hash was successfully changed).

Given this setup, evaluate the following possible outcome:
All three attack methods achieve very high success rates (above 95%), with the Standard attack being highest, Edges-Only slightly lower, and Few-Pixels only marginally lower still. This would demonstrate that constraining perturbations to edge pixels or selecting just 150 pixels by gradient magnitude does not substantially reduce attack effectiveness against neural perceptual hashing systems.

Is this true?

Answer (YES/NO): YES